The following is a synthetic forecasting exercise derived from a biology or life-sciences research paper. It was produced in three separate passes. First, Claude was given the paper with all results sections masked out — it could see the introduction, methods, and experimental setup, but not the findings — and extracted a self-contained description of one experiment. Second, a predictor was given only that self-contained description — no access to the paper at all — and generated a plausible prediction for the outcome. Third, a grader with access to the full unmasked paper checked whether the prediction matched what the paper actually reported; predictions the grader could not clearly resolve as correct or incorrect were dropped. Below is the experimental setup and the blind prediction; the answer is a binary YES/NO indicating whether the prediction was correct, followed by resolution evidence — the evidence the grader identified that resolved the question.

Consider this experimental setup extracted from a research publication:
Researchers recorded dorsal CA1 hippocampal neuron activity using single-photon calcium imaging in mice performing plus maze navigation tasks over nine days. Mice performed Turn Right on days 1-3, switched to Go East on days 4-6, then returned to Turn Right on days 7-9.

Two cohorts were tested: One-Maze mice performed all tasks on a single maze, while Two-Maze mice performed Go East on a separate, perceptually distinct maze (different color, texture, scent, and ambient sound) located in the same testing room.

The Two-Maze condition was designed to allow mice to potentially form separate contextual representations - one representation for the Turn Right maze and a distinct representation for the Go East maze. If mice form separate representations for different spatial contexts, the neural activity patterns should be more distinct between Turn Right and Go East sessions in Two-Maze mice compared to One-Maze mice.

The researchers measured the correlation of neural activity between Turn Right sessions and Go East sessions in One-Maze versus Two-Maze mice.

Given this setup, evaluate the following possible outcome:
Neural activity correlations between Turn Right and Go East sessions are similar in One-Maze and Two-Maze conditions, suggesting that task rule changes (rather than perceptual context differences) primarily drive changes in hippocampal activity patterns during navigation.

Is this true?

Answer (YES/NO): NO